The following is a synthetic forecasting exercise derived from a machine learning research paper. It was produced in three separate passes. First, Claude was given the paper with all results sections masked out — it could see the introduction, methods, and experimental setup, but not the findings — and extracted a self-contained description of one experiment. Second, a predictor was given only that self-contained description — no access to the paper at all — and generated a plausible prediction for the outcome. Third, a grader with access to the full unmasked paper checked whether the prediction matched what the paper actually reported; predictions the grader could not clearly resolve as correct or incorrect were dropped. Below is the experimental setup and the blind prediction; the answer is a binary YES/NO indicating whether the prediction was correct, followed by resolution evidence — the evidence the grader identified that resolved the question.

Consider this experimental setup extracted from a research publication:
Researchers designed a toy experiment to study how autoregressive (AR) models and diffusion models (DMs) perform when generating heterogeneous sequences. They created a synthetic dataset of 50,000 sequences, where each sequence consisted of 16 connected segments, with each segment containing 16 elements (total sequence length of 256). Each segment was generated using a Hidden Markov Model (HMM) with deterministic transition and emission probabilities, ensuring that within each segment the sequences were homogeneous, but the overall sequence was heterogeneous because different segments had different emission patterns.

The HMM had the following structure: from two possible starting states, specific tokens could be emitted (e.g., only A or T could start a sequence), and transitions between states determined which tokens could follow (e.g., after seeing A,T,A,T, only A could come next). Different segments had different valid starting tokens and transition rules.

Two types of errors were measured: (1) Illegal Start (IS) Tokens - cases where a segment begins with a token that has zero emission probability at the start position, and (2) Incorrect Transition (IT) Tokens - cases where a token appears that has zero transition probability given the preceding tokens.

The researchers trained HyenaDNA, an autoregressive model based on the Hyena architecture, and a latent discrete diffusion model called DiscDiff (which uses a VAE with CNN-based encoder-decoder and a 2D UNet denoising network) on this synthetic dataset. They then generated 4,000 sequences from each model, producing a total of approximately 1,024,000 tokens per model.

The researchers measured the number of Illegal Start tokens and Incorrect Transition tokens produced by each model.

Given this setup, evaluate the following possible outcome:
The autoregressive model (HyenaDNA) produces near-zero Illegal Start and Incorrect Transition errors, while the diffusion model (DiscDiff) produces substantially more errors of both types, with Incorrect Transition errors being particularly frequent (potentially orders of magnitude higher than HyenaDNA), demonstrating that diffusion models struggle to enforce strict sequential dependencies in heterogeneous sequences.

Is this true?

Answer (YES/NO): NO